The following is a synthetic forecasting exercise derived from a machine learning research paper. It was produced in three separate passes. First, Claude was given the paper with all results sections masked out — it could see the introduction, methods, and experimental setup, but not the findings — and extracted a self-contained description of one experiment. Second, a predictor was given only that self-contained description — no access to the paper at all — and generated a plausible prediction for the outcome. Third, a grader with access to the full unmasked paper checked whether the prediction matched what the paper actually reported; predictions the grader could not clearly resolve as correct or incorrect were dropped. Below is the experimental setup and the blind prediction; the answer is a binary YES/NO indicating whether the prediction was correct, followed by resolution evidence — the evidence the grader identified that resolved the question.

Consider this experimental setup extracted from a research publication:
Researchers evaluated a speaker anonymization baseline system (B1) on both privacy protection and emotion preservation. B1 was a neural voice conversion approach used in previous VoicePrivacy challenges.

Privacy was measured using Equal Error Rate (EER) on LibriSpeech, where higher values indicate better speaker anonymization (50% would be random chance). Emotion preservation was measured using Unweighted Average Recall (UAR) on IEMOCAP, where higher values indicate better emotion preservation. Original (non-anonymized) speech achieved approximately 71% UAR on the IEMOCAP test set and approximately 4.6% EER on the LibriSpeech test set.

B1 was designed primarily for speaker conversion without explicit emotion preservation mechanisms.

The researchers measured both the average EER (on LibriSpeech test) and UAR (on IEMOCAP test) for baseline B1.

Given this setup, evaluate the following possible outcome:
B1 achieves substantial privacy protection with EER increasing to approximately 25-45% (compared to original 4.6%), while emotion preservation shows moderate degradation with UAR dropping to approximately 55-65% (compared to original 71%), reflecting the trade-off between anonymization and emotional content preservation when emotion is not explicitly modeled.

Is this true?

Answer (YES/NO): NO